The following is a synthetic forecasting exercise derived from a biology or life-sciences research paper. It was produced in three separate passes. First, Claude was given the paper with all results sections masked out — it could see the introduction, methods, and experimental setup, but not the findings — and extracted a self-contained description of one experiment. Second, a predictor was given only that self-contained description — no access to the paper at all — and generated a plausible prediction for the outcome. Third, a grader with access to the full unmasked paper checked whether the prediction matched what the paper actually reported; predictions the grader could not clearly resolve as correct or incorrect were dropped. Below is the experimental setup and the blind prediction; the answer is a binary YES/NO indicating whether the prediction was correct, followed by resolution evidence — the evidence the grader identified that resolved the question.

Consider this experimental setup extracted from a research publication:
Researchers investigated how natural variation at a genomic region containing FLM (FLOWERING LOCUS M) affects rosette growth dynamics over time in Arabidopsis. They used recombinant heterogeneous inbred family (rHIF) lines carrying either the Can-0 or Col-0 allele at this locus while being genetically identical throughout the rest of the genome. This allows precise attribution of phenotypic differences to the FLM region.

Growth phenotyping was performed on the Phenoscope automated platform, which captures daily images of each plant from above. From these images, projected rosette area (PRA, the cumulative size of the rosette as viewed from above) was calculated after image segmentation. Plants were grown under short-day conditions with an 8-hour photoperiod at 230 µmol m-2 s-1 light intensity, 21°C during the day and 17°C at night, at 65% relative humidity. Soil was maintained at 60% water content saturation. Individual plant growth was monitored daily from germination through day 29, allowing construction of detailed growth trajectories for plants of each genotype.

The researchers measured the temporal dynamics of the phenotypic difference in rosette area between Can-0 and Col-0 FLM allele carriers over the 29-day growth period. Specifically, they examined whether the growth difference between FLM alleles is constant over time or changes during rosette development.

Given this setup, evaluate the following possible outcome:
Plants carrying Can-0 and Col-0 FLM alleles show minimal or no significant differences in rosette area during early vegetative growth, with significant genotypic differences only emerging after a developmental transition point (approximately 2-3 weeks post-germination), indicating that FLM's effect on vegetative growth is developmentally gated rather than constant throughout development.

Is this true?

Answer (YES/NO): NO